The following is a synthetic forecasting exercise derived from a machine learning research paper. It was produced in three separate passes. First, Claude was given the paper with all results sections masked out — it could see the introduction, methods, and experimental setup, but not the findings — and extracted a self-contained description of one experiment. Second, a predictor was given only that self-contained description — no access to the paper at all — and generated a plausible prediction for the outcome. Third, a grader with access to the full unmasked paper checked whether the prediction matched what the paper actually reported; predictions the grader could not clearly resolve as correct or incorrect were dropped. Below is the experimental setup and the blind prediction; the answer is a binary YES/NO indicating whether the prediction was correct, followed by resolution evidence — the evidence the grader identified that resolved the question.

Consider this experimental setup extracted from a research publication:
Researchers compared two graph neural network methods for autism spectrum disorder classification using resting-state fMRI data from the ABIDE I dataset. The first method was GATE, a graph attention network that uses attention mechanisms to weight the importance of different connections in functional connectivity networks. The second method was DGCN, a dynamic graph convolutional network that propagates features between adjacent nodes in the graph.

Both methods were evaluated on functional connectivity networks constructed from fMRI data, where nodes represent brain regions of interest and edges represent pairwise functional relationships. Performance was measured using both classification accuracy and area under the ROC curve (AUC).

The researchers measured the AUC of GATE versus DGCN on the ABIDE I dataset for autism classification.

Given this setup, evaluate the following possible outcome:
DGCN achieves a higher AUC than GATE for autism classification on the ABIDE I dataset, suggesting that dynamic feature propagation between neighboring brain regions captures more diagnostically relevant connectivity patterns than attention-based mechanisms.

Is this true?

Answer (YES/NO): NO